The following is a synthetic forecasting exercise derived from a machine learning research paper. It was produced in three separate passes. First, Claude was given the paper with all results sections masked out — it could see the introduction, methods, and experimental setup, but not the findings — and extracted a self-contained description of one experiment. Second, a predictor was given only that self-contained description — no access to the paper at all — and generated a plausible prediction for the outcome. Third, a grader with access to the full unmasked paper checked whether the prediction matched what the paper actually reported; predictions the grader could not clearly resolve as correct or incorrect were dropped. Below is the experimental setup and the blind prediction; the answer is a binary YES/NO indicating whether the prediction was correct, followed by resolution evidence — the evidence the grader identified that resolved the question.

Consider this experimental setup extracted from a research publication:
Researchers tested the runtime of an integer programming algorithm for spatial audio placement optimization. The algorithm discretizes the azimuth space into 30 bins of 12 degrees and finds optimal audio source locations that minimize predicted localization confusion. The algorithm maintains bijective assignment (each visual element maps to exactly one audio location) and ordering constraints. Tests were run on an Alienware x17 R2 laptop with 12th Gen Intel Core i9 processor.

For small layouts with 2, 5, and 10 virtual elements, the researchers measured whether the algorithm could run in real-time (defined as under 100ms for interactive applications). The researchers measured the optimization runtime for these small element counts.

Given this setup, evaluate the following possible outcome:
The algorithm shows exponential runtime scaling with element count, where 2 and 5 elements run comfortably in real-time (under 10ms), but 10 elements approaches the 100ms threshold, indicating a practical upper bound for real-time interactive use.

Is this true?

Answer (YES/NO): NO